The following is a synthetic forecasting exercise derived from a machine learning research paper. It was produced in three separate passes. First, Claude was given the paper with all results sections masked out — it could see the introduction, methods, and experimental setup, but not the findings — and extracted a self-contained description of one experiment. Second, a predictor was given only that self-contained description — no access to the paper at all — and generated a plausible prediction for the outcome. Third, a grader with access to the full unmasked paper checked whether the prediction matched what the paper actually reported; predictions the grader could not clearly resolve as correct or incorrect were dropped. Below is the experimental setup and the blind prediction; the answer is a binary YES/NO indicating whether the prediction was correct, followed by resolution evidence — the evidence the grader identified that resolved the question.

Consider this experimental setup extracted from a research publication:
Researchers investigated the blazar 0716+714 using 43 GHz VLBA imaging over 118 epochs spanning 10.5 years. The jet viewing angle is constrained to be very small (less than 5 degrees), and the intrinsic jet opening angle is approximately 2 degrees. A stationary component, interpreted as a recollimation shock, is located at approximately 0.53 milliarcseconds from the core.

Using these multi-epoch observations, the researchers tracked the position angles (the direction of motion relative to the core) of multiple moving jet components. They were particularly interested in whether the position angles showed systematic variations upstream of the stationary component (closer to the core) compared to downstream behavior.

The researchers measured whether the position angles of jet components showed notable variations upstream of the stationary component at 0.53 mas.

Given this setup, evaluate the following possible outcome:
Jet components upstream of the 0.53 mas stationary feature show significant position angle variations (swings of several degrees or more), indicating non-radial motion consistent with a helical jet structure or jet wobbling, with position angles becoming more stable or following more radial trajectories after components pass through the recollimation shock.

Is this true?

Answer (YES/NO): YES